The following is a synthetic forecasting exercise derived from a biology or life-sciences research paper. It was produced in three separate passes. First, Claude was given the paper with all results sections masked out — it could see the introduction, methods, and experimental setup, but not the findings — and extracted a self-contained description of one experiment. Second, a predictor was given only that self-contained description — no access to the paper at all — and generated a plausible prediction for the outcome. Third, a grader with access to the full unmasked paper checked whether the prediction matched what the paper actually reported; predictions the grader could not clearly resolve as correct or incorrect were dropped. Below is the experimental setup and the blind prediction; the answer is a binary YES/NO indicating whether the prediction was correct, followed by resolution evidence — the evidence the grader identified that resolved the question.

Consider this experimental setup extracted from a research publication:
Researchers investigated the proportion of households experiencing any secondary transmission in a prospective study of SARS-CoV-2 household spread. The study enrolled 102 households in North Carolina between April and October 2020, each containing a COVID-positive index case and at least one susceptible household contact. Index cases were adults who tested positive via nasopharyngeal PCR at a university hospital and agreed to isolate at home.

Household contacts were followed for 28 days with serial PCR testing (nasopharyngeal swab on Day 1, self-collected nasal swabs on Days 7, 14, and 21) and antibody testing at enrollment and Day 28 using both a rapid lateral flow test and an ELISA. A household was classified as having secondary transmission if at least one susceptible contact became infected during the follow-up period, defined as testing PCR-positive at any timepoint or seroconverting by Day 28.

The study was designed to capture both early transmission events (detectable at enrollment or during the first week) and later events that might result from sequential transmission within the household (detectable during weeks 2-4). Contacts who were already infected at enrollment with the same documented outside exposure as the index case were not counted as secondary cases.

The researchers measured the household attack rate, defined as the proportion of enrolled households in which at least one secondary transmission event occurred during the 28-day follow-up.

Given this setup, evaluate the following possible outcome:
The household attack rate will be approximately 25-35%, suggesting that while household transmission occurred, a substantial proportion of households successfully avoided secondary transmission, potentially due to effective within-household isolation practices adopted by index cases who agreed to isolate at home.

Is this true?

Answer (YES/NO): NO